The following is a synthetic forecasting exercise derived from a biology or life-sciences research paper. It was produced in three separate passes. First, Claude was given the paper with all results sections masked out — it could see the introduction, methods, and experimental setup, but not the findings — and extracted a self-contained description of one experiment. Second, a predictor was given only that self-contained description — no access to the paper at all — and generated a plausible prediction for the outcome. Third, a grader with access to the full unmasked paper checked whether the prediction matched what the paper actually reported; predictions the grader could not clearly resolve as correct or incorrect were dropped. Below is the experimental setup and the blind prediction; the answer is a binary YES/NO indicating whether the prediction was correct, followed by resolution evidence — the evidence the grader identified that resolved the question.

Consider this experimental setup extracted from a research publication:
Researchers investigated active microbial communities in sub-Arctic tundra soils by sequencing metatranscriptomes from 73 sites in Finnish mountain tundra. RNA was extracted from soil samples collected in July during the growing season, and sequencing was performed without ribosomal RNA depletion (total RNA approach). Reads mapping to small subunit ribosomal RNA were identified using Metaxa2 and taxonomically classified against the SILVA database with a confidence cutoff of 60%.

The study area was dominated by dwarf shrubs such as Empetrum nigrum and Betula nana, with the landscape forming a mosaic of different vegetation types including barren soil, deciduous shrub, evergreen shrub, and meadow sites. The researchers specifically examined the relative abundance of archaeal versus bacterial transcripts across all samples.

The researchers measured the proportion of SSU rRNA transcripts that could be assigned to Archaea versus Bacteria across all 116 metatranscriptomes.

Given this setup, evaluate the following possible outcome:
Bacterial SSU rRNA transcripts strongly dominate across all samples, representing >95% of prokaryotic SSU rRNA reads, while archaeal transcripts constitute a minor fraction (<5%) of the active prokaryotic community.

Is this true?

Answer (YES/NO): YES